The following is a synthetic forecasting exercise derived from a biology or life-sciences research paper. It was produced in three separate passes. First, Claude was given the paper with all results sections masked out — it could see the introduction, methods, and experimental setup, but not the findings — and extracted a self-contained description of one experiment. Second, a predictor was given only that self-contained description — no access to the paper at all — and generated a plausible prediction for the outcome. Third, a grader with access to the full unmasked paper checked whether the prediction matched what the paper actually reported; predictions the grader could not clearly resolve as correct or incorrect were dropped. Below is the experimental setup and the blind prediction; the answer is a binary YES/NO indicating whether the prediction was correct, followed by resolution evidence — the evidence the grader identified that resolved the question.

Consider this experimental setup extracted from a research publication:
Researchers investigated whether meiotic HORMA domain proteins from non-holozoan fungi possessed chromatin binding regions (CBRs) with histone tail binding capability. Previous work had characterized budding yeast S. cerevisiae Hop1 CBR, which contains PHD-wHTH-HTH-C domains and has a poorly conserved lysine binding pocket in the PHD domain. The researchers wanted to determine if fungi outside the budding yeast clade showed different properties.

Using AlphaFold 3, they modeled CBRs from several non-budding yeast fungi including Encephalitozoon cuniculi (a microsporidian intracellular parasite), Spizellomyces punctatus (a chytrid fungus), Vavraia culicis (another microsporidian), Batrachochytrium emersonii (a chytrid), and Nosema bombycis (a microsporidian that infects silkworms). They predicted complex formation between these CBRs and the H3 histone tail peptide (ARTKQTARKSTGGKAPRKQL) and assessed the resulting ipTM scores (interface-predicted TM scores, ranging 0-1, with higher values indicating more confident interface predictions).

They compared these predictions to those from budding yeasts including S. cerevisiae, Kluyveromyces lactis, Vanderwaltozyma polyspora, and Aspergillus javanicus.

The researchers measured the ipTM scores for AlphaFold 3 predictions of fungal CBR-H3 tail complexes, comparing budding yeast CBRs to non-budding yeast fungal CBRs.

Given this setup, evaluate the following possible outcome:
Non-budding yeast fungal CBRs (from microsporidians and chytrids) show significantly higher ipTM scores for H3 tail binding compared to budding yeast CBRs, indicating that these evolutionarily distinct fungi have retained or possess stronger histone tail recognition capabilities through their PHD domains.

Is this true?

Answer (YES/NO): YES